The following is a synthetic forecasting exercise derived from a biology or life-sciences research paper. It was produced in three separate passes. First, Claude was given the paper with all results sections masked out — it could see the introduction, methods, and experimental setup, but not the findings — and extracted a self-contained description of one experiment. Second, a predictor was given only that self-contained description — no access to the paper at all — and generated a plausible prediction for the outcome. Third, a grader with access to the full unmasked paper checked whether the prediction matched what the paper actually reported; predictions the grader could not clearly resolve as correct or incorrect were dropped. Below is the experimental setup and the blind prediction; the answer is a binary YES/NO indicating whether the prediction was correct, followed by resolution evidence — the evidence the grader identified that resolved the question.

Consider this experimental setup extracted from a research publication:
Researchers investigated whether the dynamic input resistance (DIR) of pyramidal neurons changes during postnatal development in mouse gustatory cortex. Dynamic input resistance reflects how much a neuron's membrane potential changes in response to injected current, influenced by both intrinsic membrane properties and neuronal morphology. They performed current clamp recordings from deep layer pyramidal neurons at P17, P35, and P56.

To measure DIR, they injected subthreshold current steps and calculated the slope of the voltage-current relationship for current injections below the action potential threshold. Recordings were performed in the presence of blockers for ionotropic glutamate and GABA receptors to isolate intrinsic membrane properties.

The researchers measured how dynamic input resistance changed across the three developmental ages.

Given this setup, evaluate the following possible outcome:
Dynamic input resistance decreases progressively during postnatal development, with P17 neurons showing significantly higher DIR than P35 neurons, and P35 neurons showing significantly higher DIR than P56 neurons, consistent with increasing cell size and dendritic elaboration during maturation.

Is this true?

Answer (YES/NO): NO